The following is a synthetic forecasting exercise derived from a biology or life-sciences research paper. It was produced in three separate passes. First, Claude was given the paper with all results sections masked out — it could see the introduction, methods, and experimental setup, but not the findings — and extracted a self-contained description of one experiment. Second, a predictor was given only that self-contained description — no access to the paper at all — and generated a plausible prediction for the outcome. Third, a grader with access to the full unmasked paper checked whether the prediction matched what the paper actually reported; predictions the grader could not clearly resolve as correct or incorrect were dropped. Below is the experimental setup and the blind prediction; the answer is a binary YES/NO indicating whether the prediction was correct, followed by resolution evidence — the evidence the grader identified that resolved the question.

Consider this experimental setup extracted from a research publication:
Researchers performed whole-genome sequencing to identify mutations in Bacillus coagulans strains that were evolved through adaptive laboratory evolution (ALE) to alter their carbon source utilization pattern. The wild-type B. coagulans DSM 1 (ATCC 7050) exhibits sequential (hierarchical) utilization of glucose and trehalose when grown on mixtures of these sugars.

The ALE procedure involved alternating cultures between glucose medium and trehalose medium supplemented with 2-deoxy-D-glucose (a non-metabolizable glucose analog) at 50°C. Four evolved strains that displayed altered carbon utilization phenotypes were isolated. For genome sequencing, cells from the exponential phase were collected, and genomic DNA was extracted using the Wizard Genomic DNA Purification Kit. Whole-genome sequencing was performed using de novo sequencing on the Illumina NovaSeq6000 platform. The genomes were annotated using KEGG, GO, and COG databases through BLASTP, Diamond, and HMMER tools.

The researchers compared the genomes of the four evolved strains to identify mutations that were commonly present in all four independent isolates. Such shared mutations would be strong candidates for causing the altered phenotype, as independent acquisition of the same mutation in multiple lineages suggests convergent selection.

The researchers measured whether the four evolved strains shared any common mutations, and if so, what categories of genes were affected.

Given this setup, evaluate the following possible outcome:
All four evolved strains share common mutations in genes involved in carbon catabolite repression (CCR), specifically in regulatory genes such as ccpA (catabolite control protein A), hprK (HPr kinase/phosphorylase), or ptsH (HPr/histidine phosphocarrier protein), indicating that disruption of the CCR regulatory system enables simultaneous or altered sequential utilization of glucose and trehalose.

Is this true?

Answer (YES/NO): NO